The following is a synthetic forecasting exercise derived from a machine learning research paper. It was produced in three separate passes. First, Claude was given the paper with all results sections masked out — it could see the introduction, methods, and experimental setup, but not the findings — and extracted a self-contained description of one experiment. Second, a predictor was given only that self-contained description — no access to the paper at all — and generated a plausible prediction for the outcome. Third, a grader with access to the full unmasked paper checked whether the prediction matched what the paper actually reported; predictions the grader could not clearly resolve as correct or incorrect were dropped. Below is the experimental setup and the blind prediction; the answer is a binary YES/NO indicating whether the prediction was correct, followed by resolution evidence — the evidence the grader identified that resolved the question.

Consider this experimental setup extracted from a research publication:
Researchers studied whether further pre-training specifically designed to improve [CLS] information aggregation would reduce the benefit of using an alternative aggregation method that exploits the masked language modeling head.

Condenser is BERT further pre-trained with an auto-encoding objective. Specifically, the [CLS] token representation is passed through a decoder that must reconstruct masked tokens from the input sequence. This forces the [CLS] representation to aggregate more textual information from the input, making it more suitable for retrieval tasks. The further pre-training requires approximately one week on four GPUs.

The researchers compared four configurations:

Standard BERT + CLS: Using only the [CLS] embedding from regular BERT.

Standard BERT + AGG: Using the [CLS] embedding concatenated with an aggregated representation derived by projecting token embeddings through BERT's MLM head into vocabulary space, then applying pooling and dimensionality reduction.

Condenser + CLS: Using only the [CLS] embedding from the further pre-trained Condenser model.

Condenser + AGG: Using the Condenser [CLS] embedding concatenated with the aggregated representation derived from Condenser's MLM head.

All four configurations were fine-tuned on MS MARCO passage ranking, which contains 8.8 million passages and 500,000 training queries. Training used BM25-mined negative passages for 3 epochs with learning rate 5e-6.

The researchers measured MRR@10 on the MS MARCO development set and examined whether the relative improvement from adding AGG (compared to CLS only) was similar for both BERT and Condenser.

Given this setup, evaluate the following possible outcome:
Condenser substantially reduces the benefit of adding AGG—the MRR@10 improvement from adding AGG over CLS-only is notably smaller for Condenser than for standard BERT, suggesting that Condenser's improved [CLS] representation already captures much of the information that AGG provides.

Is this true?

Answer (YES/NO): NO